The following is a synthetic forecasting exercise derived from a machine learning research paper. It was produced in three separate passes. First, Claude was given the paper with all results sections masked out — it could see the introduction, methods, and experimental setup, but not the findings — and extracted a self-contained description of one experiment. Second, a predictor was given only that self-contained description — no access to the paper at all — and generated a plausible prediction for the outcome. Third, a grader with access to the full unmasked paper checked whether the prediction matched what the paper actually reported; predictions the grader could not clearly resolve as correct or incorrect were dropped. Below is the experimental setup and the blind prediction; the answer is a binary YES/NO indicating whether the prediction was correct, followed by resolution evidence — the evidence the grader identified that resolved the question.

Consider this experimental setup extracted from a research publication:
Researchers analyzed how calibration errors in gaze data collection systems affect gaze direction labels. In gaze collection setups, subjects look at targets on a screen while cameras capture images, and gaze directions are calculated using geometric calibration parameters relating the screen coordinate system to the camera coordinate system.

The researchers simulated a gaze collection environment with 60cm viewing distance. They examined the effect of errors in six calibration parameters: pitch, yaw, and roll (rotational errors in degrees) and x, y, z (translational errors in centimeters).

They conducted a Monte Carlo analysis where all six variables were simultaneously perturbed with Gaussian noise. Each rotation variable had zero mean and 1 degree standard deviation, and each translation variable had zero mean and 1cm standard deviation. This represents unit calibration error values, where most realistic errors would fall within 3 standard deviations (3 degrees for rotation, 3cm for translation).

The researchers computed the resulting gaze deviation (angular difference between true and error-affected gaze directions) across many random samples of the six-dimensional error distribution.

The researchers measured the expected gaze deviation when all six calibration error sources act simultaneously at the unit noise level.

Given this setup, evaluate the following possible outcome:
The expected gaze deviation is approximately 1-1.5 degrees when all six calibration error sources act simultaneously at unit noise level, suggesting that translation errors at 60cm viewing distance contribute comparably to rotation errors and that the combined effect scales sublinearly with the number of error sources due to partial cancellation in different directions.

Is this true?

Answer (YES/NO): YES